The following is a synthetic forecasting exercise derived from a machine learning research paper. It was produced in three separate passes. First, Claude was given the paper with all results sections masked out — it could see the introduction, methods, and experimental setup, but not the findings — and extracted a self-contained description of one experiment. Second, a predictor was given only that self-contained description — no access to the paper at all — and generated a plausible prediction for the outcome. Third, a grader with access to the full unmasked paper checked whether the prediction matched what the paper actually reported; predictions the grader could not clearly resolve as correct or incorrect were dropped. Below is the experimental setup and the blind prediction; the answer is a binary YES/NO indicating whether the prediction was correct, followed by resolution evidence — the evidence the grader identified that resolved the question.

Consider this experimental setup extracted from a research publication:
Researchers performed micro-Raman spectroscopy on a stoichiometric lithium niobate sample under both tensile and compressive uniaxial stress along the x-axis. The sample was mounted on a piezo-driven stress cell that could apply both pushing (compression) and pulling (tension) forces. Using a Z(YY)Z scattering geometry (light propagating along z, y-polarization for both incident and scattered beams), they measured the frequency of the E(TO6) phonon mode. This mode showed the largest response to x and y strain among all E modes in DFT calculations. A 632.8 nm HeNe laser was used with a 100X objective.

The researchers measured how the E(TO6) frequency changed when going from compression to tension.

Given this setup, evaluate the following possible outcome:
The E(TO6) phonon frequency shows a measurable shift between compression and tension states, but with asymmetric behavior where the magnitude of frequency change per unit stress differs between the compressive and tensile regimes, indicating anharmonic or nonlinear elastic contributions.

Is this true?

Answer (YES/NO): NO